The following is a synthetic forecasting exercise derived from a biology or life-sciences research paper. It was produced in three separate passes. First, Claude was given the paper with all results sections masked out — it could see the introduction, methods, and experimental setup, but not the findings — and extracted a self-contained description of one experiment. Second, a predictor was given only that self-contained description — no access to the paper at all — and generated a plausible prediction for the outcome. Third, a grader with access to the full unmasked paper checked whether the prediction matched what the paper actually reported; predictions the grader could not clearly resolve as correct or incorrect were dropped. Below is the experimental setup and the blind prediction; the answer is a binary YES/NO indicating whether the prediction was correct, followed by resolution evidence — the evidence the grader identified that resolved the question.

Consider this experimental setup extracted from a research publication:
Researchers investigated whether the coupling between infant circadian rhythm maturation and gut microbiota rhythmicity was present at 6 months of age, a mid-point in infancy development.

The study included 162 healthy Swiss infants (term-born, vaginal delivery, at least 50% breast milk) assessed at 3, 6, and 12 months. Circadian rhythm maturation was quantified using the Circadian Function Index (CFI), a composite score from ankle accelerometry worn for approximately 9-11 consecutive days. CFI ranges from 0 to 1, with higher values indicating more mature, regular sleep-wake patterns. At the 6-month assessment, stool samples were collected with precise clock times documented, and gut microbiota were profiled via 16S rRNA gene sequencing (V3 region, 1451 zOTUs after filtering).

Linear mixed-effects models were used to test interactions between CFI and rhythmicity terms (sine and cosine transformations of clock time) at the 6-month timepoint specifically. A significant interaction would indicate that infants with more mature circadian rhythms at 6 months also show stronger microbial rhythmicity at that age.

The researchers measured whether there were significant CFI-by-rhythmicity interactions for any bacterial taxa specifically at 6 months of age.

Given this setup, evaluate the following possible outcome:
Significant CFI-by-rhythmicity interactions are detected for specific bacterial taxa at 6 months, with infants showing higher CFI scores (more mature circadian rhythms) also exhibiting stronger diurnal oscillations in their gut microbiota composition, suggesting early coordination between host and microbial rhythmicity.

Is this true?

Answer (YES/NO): YES